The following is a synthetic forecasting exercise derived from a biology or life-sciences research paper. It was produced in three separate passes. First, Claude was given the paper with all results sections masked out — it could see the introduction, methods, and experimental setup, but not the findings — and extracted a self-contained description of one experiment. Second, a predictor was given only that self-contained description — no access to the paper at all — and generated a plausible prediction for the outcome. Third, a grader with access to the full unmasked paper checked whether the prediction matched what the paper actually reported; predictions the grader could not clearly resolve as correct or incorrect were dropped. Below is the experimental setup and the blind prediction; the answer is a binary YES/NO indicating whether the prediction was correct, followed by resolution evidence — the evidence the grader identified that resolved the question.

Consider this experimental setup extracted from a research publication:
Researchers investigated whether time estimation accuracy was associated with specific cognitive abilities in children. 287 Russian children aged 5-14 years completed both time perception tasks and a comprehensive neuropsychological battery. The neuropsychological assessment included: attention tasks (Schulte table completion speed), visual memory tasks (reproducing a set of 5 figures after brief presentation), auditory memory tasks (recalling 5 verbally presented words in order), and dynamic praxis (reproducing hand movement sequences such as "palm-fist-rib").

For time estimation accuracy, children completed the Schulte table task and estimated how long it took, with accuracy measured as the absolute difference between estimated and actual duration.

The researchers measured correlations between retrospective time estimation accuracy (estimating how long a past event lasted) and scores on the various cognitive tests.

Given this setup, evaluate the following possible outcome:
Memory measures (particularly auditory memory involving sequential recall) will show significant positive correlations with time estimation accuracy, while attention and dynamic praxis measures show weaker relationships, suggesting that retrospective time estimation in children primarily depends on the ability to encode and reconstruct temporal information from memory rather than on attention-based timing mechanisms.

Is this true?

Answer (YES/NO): NO